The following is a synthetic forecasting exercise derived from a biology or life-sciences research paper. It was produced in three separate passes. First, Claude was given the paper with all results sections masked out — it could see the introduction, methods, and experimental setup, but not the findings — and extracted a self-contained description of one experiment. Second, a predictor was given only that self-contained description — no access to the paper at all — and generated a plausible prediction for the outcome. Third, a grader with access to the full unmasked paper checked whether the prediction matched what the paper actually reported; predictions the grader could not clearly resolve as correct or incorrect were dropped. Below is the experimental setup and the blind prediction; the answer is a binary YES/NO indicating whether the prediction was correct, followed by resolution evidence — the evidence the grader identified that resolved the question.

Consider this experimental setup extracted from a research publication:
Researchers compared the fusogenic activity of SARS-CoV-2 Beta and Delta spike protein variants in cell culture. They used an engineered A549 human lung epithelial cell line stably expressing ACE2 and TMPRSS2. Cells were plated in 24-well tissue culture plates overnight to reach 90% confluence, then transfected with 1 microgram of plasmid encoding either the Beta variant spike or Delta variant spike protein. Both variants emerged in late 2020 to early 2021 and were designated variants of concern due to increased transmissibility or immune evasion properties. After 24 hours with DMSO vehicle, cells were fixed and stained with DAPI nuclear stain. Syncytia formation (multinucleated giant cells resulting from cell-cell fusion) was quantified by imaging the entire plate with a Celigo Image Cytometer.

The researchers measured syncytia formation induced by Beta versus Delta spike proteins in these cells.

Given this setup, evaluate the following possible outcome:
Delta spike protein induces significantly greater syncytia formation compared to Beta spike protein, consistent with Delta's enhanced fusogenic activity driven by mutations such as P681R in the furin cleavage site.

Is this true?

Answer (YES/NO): NO